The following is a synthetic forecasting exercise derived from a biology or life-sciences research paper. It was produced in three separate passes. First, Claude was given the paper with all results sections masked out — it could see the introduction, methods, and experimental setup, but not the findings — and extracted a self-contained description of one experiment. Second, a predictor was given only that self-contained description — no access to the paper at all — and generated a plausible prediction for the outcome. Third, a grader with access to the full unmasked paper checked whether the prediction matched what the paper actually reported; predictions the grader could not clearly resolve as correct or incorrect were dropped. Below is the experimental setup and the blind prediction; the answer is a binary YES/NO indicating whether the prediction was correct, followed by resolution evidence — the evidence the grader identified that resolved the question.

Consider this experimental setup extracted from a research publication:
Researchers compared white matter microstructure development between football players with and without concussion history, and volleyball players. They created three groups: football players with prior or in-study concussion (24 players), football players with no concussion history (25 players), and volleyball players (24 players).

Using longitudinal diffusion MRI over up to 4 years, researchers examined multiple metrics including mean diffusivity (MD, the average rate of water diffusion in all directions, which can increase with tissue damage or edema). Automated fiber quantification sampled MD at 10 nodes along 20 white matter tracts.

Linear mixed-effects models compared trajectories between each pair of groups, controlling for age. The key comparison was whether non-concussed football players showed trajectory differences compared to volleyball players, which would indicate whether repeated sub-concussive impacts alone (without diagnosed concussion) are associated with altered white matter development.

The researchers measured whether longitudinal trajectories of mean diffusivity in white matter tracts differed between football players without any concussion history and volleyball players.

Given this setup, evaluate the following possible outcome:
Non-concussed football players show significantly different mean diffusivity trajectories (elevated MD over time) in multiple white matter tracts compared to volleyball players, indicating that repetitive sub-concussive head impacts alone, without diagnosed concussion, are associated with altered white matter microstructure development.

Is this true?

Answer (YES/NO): NO